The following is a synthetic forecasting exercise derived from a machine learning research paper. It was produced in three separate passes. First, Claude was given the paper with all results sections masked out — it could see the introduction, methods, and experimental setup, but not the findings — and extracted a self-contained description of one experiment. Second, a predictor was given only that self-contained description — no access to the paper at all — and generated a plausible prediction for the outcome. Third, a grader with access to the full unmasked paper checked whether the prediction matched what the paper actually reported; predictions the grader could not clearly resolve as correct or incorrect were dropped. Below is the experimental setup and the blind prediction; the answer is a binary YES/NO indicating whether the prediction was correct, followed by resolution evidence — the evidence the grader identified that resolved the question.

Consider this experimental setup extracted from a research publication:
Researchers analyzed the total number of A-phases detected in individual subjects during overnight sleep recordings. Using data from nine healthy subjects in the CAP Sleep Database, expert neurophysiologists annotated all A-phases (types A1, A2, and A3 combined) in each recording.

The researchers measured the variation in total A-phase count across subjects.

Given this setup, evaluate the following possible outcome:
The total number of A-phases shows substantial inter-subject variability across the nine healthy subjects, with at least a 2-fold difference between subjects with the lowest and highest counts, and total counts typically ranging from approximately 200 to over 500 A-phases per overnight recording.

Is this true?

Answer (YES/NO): NO